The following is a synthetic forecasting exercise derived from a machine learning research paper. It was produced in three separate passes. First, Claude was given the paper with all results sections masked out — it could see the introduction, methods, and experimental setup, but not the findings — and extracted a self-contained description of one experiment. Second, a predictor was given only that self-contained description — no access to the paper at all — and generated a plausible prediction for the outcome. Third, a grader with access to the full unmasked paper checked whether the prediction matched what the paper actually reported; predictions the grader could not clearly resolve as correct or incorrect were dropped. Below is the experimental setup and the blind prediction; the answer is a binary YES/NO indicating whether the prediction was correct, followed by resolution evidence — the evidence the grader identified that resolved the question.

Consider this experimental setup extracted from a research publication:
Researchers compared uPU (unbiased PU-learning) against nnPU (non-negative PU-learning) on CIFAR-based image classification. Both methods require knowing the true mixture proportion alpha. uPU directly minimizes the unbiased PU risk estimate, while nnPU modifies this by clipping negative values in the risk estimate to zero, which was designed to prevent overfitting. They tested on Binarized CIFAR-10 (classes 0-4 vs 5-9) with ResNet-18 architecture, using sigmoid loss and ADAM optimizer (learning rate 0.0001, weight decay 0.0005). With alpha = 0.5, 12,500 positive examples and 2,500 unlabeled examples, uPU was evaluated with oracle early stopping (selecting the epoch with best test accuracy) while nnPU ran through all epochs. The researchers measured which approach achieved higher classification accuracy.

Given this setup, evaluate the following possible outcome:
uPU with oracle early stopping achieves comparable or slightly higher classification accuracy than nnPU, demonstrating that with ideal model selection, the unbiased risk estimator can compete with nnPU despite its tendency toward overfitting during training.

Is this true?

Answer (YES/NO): NO